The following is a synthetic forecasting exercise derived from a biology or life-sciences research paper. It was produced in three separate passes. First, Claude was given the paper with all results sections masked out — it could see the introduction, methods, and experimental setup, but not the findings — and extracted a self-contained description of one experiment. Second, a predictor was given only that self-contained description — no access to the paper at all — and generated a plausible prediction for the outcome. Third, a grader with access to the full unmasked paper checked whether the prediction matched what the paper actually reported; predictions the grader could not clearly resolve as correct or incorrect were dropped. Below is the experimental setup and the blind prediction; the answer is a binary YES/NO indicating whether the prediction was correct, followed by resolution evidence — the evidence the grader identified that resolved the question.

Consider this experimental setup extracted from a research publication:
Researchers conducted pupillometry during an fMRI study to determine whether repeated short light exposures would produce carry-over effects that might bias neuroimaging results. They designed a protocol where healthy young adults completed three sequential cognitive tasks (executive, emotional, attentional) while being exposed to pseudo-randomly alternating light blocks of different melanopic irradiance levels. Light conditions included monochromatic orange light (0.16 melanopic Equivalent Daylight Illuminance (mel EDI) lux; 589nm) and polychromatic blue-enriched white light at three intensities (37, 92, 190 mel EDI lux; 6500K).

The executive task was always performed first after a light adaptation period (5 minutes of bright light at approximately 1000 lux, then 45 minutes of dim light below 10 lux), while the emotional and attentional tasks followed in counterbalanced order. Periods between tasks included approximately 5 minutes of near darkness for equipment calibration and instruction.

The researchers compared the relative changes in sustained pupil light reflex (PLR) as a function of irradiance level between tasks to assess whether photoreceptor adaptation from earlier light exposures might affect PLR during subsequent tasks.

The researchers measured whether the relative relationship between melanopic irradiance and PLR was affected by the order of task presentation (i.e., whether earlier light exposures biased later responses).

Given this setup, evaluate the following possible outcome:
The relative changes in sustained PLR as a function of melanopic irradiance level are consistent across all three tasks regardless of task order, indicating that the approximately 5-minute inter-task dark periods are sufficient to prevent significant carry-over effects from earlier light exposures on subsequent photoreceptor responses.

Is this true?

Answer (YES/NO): YES